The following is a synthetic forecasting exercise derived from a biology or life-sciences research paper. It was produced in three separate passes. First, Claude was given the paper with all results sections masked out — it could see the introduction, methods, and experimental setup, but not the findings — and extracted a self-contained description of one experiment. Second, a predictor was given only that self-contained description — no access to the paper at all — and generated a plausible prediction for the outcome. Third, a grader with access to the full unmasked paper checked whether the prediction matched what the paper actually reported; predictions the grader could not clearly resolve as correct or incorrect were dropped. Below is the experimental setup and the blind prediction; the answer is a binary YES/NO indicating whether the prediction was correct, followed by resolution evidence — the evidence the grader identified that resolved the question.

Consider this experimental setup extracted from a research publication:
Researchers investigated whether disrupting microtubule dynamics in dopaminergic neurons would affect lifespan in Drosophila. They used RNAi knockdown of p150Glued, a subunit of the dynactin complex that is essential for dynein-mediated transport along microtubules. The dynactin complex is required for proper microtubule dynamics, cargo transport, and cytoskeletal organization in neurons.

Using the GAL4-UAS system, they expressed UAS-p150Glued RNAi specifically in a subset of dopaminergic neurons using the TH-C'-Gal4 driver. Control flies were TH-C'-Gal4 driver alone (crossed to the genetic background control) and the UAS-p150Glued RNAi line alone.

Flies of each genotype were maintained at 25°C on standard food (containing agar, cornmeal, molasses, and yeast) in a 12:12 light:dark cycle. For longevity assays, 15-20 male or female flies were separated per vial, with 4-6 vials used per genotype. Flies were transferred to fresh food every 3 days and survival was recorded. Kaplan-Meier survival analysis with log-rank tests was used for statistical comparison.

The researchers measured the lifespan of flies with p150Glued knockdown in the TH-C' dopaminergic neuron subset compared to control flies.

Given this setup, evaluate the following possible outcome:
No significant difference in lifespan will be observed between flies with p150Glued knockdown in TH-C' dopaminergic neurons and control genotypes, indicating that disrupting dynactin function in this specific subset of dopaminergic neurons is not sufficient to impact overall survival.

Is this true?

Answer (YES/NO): NO